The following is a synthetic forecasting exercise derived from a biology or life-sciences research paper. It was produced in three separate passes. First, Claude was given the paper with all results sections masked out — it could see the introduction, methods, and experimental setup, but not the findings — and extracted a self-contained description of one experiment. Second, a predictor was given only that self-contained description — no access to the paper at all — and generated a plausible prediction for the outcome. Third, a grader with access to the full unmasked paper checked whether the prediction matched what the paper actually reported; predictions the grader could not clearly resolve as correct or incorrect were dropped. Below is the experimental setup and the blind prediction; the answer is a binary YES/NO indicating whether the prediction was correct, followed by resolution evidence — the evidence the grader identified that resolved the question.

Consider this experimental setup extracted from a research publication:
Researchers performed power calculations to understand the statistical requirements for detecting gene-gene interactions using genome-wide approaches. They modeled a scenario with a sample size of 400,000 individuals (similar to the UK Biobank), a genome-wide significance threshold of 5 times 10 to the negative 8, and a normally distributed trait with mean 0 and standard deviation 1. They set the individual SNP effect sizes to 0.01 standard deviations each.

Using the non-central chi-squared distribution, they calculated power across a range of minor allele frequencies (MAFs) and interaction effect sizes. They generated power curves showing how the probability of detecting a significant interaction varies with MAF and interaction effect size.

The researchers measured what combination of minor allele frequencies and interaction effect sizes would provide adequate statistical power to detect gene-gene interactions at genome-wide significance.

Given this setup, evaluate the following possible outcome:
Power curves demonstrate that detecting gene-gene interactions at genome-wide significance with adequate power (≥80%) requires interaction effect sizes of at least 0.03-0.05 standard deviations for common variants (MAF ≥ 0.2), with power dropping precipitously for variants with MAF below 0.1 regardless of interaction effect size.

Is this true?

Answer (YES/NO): NO